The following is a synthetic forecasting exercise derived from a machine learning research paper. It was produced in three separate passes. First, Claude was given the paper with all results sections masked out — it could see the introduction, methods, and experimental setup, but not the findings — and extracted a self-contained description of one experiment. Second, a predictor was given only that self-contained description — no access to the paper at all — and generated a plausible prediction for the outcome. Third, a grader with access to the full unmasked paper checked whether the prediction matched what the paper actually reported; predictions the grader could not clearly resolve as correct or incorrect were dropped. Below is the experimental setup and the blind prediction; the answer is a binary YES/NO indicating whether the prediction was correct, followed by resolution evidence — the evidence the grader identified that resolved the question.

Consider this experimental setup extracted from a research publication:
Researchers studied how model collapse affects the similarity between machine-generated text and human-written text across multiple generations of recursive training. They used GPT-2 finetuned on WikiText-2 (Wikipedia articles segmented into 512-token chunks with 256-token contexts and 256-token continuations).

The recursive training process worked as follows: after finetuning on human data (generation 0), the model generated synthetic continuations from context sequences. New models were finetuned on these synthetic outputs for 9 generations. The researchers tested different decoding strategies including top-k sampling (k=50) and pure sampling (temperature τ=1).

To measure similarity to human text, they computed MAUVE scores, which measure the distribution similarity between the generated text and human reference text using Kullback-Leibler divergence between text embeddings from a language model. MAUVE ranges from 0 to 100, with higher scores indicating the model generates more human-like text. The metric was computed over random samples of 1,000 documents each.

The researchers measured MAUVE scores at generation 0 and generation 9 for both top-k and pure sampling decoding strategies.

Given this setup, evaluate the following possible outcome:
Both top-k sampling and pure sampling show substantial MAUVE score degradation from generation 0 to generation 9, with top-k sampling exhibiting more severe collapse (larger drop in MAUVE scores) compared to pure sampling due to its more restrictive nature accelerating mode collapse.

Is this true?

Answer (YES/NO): NO